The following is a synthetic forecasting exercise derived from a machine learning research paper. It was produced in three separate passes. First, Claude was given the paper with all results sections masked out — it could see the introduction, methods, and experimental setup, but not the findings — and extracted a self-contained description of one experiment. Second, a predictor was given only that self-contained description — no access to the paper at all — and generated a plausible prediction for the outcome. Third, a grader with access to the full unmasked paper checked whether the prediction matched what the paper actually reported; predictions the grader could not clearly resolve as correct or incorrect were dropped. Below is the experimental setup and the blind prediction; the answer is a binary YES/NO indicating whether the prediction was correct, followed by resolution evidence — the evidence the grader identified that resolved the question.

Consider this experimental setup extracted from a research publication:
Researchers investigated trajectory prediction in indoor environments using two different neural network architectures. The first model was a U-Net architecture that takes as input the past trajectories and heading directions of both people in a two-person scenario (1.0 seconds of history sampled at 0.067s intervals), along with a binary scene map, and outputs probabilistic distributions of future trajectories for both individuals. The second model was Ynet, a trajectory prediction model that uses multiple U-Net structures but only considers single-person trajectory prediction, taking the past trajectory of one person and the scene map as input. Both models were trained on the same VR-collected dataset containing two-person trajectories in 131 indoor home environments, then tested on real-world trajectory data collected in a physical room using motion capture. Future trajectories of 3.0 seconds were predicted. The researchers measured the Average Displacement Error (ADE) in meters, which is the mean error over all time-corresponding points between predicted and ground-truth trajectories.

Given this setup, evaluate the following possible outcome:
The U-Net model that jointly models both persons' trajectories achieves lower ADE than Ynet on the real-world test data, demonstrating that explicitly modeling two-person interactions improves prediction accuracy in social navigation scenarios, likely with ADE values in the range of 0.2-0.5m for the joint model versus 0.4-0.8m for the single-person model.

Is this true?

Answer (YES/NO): NO